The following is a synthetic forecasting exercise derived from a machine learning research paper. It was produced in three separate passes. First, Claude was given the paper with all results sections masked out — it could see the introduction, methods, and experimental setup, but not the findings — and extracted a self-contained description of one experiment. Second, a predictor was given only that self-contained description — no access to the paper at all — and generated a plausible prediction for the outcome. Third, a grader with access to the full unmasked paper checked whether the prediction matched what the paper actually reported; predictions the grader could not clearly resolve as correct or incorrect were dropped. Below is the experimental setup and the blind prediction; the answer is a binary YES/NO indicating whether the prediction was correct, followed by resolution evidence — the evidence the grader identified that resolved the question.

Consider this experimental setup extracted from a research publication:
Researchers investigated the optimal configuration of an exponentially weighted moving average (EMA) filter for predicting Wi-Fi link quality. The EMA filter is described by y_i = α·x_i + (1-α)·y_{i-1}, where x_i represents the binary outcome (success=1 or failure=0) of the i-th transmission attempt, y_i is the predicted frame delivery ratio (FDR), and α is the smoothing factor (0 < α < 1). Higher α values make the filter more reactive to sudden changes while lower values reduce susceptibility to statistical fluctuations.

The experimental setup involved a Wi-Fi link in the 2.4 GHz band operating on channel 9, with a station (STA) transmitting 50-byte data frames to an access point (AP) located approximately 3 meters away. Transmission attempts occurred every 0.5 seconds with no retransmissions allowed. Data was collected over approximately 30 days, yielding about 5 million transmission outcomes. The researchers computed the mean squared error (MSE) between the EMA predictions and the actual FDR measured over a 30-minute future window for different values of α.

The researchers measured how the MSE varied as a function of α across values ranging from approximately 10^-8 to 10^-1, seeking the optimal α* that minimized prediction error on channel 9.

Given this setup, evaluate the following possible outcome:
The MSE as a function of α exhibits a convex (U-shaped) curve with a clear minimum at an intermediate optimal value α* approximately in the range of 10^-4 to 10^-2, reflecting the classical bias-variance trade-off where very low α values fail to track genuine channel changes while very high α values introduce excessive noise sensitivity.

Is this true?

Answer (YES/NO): NO